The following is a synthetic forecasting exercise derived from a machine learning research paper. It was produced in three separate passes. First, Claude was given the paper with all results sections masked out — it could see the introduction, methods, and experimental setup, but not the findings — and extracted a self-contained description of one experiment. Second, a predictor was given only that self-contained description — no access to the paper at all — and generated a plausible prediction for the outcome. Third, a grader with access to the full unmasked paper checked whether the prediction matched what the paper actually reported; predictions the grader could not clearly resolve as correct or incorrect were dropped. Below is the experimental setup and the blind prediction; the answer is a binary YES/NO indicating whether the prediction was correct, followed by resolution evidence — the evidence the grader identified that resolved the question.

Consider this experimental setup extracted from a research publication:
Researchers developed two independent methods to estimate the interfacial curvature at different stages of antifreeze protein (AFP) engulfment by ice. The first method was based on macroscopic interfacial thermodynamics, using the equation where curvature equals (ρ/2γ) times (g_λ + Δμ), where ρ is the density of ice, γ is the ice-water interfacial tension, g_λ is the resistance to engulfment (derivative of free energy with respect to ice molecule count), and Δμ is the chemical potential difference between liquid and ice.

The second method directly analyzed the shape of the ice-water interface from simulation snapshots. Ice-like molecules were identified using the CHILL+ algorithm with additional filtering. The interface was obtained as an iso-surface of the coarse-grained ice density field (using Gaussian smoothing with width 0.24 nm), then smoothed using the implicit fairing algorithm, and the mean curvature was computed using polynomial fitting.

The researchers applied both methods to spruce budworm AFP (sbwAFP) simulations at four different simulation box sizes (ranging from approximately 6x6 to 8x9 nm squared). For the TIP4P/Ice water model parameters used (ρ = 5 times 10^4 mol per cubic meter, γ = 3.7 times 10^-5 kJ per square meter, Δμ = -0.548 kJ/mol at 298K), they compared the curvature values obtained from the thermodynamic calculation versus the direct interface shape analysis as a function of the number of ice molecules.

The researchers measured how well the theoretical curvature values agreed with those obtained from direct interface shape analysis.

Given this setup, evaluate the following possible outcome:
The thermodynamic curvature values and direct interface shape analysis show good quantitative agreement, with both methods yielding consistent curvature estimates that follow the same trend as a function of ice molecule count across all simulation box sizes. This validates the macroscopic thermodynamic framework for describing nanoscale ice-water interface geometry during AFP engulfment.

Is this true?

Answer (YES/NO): YES